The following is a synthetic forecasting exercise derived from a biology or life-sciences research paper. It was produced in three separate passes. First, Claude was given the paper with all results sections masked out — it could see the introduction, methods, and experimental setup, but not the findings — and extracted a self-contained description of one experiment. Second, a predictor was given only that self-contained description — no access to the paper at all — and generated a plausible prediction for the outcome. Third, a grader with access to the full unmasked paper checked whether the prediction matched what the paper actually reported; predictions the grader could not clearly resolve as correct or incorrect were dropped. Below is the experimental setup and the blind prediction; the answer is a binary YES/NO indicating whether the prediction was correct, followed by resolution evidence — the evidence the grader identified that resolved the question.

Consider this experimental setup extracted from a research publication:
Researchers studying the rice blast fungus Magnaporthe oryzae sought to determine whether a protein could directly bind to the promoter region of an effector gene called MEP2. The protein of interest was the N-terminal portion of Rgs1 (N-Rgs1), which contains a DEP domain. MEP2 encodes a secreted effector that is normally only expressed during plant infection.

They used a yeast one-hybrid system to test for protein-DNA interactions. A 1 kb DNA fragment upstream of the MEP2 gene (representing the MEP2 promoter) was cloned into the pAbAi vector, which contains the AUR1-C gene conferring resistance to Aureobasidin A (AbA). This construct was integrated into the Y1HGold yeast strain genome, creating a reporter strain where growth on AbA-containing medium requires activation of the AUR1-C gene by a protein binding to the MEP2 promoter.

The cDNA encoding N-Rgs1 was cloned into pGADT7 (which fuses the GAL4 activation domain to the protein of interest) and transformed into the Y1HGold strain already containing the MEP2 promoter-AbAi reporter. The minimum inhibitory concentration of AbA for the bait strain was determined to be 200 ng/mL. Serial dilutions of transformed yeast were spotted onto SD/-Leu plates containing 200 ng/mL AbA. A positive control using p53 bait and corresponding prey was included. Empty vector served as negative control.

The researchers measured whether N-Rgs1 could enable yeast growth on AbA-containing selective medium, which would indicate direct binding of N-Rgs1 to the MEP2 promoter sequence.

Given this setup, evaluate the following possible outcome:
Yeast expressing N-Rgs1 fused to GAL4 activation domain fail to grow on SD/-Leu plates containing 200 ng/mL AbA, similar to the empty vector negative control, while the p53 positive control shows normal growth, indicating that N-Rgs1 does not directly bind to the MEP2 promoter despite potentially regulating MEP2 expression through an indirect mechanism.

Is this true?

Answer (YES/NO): YES